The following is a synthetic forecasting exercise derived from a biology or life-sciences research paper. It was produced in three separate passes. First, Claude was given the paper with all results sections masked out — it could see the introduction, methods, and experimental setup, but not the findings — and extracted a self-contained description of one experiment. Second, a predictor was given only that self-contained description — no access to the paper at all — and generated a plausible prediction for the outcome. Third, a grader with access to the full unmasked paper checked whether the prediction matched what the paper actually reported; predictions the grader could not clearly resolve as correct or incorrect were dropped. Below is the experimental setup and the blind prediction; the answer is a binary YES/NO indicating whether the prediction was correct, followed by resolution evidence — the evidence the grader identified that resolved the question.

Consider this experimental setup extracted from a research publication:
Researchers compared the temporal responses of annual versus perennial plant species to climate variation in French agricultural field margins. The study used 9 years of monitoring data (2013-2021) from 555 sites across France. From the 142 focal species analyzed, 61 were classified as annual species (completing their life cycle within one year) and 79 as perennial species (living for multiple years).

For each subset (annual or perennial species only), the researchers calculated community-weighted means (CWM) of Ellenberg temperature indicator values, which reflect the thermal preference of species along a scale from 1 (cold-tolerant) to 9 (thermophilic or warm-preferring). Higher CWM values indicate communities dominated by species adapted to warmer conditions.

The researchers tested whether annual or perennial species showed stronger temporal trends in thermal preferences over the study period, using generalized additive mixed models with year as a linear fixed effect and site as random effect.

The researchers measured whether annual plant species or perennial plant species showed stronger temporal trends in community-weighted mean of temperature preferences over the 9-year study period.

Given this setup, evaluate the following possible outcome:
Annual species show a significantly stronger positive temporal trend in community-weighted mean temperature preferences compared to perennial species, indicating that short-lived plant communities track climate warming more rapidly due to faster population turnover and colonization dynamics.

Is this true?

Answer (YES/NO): NO